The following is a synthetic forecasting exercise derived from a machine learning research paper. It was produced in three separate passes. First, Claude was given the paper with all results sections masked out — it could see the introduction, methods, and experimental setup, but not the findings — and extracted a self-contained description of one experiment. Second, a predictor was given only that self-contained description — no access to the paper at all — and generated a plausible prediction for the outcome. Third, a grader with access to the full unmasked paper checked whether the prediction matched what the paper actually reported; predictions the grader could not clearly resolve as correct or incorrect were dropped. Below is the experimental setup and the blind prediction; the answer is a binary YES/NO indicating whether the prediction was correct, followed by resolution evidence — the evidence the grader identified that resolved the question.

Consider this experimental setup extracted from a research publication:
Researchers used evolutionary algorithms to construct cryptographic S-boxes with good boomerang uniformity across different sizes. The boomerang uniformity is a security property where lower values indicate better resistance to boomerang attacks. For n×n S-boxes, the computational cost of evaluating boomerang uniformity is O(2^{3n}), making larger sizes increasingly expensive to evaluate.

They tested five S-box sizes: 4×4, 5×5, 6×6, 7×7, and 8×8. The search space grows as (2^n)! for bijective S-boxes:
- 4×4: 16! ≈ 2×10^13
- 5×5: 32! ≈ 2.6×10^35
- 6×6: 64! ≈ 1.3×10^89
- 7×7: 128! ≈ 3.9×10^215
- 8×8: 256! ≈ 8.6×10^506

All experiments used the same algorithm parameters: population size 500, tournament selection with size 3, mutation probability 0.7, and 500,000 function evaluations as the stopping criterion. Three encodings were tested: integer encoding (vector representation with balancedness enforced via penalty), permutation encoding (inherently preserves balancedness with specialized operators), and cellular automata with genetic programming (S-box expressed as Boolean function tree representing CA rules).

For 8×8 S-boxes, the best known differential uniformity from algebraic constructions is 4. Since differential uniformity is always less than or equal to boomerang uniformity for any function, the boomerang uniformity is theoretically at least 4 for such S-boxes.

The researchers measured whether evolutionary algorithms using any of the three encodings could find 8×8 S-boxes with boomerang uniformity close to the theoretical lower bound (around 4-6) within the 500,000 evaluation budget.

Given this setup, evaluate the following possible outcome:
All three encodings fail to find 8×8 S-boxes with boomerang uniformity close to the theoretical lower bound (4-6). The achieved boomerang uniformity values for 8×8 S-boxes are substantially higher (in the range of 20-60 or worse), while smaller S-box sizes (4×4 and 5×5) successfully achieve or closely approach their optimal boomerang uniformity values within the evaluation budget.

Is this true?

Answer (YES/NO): NO